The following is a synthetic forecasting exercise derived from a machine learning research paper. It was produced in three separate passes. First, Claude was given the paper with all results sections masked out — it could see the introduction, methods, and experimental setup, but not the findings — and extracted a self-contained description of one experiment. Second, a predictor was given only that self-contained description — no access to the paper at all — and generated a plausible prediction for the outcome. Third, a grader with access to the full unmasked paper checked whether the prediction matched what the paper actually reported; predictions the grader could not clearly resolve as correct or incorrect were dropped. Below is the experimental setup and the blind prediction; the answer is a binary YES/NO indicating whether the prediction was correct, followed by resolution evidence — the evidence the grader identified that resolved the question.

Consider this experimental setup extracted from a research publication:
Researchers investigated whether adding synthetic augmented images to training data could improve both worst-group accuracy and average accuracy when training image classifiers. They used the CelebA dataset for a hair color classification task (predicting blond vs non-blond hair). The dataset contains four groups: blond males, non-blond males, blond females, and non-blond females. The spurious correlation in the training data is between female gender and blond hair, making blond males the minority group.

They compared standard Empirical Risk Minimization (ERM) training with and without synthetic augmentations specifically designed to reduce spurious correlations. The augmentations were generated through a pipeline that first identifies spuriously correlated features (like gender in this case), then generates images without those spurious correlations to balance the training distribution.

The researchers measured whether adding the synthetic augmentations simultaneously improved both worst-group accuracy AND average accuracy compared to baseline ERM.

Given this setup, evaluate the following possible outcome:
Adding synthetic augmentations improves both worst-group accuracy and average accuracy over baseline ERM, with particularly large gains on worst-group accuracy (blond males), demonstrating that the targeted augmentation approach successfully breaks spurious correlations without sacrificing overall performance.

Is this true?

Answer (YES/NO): NO